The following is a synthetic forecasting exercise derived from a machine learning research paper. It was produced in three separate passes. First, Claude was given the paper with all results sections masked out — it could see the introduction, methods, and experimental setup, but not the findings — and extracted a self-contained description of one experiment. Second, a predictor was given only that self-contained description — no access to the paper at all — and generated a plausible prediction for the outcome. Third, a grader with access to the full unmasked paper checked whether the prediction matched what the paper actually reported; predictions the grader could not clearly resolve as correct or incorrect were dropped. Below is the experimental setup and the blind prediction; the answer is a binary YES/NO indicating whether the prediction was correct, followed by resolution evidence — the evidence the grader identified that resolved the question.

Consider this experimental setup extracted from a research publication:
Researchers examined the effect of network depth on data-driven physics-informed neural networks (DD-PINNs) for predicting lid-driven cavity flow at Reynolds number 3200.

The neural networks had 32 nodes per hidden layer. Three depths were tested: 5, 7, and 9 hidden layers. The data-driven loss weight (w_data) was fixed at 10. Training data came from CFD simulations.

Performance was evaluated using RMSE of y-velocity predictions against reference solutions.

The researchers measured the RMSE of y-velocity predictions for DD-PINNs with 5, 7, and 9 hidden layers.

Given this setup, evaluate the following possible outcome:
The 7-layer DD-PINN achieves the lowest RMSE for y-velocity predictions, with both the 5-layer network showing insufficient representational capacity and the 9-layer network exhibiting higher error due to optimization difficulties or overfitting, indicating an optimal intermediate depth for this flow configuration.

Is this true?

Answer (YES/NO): NO